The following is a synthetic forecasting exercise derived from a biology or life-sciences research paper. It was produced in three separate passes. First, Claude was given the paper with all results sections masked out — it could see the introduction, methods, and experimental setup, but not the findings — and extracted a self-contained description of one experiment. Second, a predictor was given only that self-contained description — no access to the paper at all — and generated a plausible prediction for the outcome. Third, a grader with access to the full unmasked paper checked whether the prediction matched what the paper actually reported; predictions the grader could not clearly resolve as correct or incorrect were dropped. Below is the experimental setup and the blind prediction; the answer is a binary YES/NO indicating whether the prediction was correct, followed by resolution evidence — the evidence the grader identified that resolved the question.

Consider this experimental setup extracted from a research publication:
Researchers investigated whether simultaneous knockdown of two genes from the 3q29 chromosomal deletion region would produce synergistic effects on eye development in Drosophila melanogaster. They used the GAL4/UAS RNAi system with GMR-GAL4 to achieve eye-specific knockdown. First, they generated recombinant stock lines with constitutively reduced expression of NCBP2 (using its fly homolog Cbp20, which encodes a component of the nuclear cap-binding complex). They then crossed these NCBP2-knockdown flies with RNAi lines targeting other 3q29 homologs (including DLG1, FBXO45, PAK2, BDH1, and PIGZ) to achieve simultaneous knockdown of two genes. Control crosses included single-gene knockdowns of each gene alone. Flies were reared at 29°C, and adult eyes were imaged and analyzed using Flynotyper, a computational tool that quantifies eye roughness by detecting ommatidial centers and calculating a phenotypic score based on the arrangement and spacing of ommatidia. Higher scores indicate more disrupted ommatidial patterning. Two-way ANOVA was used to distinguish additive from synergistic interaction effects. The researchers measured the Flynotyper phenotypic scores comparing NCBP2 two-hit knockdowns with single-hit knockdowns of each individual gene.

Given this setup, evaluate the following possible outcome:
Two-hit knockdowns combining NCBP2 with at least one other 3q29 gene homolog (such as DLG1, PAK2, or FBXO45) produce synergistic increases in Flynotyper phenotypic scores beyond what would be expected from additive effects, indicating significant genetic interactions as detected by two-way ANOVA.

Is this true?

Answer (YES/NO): YES